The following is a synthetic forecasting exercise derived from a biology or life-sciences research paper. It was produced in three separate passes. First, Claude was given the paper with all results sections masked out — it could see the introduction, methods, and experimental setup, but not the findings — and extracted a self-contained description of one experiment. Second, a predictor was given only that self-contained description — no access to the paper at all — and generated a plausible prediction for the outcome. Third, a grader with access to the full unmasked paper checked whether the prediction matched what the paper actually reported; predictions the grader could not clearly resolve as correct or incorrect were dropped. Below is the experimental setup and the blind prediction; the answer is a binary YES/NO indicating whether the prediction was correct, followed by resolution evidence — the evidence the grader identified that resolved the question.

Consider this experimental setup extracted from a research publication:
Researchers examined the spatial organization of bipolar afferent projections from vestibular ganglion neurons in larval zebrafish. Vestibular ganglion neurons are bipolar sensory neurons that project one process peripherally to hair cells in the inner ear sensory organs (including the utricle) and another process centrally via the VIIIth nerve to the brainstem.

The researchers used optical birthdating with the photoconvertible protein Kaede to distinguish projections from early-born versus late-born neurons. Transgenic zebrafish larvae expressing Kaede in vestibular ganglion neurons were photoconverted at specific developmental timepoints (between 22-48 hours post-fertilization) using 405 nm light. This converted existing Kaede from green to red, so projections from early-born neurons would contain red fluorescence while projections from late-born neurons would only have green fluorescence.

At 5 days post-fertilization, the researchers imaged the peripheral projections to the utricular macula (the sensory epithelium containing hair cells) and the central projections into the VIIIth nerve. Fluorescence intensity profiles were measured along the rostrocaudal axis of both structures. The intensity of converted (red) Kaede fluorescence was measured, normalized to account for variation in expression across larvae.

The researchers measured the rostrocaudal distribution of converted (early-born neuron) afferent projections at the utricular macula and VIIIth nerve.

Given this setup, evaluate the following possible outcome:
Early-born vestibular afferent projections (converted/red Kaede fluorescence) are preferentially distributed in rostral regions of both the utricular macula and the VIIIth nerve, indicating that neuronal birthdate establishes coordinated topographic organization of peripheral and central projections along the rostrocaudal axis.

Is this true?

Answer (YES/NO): NO